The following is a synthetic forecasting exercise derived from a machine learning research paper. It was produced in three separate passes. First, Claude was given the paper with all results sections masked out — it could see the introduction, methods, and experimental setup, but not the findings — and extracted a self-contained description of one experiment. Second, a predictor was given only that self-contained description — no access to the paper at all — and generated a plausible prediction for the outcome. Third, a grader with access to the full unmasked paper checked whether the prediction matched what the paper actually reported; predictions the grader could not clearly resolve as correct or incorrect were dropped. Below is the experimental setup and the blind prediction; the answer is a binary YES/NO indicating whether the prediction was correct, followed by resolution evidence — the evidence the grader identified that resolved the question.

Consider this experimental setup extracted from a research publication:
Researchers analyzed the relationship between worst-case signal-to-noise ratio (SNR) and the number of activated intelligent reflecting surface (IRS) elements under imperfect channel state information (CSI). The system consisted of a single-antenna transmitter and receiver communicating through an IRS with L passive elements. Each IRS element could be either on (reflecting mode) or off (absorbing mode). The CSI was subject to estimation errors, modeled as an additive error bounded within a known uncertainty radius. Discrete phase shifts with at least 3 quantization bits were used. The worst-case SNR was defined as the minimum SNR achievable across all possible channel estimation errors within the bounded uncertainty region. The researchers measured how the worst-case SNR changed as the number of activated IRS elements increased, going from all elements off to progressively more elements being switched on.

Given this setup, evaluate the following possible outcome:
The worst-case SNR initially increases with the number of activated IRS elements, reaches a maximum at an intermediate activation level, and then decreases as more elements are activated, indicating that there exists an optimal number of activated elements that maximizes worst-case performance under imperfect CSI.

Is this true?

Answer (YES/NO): NO